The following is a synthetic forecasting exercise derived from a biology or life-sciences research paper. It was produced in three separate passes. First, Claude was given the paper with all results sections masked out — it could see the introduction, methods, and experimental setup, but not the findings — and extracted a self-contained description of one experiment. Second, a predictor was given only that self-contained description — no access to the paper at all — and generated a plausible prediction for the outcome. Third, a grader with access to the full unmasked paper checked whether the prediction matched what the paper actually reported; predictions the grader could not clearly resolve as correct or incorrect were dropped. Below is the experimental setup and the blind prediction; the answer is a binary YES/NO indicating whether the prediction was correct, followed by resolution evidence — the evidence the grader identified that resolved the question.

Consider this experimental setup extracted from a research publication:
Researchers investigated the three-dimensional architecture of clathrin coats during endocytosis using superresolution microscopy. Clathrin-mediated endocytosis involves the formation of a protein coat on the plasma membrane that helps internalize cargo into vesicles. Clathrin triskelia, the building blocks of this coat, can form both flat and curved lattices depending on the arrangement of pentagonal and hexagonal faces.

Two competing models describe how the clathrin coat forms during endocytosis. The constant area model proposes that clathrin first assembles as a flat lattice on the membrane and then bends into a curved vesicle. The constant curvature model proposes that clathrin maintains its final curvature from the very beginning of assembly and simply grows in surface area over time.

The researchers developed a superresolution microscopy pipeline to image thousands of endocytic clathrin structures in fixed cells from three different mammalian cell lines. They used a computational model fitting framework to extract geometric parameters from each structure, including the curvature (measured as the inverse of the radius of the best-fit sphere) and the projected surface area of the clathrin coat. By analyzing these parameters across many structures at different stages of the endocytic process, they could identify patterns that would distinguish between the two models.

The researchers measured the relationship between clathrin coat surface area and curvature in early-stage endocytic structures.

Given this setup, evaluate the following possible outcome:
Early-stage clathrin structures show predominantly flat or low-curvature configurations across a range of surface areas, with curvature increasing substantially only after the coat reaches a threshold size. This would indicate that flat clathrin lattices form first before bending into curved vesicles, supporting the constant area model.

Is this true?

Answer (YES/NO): NO